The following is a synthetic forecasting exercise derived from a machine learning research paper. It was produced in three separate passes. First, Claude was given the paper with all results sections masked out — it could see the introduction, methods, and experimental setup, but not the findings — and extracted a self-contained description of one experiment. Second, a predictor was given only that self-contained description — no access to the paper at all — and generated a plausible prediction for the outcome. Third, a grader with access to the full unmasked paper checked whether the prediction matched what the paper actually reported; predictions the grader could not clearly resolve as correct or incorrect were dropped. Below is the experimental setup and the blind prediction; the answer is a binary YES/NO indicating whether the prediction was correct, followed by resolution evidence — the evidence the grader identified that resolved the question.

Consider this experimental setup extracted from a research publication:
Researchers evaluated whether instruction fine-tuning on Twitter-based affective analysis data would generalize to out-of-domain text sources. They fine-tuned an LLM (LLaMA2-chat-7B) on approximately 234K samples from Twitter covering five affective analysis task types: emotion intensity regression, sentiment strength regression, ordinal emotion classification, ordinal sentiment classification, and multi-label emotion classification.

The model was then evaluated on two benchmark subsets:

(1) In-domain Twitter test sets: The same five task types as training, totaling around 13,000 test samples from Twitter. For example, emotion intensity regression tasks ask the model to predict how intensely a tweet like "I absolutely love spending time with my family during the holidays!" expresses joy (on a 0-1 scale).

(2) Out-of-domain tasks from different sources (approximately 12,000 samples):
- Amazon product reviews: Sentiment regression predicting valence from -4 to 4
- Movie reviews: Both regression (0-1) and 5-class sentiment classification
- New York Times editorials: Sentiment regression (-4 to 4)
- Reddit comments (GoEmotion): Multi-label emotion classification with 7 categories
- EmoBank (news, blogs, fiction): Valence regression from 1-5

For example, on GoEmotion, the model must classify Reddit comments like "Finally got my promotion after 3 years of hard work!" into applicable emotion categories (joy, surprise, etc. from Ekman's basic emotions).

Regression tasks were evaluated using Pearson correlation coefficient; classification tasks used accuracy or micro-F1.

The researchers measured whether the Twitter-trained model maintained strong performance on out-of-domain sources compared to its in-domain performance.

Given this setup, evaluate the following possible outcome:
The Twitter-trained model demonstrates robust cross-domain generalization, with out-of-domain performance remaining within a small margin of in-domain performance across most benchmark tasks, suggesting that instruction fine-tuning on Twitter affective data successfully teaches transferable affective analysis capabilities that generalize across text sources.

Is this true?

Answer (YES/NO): YES